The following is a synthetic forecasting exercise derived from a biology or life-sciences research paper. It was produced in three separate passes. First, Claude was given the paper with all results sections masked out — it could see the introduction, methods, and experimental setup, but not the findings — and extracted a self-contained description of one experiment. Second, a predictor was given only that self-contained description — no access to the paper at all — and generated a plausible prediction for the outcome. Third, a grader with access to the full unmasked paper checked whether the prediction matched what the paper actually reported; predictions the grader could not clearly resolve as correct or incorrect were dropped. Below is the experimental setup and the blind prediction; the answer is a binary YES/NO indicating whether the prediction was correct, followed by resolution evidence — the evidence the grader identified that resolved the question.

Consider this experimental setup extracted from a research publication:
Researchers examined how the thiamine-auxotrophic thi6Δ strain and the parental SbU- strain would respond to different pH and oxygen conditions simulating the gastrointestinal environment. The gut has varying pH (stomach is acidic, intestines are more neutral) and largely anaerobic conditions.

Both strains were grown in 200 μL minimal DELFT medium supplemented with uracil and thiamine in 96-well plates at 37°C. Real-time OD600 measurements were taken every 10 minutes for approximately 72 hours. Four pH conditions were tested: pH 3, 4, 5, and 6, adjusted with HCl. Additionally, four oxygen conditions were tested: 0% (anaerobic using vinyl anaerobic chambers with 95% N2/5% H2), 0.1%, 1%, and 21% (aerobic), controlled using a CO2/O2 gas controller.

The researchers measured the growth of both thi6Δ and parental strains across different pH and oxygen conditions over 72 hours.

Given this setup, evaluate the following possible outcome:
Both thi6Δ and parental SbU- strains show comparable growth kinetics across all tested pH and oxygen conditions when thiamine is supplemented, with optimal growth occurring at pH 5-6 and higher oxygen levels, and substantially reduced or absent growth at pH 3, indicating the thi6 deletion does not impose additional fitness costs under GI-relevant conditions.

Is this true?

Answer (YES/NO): NO